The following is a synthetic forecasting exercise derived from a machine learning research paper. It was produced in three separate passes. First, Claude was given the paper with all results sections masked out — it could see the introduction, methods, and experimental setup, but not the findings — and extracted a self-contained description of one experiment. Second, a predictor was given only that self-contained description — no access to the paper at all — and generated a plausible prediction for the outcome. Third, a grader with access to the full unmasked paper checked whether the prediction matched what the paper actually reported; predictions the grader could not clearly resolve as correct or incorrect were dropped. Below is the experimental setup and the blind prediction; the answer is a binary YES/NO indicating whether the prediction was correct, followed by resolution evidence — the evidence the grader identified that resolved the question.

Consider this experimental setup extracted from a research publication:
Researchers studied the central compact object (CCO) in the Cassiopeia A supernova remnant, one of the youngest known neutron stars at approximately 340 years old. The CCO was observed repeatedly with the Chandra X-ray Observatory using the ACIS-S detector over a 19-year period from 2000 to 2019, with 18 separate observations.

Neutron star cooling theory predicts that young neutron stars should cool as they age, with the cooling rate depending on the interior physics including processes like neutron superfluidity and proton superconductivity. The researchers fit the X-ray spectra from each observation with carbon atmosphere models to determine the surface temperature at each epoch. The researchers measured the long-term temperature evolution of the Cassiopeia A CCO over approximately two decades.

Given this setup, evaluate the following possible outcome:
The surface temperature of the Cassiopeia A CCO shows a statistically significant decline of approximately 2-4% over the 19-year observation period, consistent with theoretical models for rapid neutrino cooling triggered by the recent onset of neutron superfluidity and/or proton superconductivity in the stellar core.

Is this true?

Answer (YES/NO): YES